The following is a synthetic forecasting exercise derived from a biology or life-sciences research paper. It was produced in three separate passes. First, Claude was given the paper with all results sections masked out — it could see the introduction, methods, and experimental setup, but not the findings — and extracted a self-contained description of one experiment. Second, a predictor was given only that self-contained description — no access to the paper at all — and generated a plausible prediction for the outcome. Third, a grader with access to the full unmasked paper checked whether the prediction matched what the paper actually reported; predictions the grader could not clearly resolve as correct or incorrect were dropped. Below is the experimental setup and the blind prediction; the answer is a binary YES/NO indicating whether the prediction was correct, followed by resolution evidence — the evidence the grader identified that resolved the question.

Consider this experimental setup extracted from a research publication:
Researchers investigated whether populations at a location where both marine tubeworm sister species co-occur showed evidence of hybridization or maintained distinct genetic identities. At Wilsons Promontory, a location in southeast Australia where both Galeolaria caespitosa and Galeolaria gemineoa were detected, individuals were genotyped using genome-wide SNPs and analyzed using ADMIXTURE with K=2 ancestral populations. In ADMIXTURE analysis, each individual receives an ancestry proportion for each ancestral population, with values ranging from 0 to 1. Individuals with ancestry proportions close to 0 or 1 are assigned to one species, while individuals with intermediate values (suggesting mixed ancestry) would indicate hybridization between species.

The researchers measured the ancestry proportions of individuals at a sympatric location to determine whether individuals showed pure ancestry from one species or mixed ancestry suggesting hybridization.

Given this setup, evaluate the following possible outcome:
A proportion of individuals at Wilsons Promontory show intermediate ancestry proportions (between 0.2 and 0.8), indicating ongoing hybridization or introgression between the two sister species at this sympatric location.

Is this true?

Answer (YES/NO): NO